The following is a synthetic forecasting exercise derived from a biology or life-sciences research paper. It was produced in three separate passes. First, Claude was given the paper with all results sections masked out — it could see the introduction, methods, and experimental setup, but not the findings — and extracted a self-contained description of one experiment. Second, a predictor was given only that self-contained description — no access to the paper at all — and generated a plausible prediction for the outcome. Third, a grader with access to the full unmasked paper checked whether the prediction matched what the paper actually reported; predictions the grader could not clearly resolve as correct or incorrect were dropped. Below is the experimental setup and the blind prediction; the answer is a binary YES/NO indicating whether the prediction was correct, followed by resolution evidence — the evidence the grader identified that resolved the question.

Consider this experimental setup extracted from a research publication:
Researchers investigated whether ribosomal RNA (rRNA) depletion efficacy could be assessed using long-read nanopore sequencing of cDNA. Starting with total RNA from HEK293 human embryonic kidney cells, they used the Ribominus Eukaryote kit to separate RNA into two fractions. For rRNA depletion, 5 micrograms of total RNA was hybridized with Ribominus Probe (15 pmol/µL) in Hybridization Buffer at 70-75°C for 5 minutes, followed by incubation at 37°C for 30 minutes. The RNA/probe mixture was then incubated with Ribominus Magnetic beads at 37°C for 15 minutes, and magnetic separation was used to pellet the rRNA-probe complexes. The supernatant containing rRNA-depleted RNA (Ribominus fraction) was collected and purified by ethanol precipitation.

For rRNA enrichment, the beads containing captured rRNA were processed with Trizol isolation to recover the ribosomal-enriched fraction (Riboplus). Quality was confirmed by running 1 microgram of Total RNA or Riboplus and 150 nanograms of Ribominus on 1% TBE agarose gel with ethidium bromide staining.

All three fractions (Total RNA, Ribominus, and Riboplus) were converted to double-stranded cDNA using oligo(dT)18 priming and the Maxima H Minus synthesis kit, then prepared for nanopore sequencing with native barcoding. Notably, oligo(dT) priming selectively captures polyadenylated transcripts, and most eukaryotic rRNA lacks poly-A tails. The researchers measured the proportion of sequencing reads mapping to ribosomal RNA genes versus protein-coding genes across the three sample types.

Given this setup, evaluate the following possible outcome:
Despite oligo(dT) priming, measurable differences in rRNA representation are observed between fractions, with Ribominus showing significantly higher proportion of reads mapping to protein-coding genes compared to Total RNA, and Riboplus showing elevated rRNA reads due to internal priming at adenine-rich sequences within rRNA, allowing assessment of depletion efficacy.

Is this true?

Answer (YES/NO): NO